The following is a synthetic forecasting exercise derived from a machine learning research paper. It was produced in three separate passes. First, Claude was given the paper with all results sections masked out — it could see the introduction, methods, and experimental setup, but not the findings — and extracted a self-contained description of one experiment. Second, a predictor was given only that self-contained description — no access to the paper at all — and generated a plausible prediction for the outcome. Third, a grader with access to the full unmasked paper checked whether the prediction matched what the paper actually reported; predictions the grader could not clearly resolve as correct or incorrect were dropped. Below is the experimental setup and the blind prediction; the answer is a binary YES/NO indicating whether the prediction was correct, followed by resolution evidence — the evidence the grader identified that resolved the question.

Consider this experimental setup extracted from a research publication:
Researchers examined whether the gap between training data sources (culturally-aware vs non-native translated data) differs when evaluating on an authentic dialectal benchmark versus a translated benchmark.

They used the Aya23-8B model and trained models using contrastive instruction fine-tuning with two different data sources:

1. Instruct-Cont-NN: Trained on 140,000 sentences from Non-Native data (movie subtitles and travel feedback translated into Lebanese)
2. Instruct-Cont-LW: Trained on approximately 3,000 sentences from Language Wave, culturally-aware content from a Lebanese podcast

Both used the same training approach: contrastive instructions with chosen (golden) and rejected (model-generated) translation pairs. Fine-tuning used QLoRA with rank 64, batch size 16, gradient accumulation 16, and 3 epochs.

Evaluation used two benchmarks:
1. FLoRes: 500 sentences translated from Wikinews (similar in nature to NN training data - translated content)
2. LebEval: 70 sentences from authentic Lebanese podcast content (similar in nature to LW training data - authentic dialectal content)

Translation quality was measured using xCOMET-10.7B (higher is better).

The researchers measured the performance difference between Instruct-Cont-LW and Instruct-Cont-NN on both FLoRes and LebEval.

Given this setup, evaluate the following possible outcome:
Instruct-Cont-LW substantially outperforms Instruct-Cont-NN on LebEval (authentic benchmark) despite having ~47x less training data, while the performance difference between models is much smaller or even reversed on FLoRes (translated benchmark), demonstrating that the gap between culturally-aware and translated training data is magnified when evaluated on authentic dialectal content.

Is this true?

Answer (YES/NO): NO